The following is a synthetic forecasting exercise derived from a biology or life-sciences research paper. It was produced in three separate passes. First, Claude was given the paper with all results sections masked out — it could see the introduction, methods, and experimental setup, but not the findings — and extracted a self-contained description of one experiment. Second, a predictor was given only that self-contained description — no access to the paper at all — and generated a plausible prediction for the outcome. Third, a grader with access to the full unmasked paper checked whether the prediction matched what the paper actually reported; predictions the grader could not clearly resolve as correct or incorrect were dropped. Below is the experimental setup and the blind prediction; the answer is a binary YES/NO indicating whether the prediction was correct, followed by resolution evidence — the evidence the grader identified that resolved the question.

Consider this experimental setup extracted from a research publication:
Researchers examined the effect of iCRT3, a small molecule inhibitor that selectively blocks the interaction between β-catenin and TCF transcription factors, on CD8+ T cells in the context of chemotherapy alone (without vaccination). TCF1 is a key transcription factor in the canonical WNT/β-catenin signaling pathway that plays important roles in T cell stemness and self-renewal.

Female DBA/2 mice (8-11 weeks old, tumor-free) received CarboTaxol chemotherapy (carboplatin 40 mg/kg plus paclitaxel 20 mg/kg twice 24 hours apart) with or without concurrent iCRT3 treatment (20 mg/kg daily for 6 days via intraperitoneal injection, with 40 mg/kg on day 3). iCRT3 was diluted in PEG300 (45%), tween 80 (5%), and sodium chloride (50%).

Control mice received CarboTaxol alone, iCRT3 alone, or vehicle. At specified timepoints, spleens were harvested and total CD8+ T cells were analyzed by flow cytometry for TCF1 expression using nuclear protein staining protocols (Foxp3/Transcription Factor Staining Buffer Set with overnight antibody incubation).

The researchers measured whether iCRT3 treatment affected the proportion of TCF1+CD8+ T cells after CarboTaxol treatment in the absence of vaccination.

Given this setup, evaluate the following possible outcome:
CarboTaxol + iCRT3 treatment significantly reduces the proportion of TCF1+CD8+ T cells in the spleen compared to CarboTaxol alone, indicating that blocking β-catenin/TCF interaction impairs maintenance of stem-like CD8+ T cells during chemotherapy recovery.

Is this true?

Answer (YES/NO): NO